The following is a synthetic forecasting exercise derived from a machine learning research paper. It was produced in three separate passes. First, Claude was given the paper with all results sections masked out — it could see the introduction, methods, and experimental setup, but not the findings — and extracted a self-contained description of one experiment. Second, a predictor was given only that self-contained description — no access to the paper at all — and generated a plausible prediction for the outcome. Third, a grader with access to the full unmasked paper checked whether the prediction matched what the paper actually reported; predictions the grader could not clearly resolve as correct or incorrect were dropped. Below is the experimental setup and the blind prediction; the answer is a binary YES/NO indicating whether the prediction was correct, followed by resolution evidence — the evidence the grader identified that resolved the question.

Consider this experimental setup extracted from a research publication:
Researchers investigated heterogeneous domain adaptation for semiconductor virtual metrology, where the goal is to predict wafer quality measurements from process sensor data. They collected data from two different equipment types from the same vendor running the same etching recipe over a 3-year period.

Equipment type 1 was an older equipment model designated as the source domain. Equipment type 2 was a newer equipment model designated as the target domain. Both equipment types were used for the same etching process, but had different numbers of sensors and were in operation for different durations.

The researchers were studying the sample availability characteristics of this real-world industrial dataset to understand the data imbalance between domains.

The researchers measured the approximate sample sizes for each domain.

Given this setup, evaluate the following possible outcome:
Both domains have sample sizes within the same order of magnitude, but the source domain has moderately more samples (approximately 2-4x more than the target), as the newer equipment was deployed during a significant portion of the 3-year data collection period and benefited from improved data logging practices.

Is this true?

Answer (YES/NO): NO